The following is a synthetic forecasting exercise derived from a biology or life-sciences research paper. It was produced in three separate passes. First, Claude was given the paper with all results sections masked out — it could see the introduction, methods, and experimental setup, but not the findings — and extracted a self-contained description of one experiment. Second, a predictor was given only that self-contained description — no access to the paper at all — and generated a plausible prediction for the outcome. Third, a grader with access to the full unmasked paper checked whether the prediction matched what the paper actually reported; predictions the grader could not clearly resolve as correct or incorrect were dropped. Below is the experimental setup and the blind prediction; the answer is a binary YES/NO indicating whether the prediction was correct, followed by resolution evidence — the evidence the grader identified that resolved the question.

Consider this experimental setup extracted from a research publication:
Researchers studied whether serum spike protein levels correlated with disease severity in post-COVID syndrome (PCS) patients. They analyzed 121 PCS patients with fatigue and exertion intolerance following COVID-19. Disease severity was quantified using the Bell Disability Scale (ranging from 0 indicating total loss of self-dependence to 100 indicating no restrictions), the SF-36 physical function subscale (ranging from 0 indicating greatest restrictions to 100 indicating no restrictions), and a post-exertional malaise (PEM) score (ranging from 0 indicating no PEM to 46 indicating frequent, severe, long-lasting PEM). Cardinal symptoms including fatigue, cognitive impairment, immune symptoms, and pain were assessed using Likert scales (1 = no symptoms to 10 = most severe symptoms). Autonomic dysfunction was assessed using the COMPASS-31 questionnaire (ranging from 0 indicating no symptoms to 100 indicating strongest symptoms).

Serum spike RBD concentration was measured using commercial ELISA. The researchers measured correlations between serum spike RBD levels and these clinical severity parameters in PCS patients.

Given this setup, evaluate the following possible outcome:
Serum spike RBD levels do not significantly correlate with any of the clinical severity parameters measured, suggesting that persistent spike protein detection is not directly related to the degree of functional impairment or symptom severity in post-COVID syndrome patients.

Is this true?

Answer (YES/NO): YES